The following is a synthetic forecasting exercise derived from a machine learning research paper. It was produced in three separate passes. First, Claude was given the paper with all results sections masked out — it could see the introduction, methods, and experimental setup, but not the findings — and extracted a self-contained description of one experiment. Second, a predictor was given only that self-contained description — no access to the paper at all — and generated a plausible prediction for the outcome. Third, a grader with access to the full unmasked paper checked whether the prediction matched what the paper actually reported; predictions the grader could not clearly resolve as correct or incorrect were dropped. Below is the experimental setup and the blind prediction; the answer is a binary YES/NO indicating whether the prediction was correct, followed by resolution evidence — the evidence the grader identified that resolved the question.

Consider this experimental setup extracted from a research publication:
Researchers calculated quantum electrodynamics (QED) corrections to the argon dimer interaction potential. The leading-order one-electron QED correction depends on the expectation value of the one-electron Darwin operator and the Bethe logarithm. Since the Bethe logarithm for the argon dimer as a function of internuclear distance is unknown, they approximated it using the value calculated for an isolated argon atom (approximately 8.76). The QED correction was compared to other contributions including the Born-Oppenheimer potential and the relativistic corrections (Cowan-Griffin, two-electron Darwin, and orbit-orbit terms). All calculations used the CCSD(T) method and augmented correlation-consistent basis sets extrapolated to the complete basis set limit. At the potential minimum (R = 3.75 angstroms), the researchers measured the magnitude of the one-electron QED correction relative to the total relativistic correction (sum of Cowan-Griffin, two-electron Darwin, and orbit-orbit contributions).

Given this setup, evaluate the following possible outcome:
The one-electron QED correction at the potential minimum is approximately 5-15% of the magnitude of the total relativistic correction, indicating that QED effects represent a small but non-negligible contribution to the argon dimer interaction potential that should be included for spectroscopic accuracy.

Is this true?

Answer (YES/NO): NO